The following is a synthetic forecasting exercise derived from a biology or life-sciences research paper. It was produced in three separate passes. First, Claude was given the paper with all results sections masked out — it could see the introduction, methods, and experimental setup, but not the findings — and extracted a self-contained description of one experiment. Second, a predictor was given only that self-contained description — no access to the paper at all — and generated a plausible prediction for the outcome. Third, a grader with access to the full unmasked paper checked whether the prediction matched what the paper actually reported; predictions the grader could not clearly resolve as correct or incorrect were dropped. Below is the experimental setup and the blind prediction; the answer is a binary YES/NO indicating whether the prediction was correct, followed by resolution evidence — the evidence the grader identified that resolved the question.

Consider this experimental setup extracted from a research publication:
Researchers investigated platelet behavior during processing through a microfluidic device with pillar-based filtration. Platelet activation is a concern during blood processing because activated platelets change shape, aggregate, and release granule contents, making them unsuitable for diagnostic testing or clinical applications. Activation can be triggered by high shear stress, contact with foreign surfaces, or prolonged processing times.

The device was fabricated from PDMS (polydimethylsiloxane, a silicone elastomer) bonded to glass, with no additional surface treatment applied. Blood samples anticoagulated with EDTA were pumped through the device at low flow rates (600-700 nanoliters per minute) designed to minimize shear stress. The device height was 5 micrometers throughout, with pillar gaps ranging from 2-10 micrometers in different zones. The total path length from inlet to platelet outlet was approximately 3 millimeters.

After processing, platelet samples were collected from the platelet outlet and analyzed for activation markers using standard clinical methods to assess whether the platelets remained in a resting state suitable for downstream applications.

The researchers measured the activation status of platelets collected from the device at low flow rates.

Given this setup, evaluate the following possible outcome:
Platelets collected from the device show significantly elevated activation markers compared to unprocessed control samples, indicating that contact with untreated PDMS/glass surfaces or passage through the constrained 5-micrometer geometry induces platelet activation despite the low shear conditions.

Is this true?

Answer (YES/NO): NO